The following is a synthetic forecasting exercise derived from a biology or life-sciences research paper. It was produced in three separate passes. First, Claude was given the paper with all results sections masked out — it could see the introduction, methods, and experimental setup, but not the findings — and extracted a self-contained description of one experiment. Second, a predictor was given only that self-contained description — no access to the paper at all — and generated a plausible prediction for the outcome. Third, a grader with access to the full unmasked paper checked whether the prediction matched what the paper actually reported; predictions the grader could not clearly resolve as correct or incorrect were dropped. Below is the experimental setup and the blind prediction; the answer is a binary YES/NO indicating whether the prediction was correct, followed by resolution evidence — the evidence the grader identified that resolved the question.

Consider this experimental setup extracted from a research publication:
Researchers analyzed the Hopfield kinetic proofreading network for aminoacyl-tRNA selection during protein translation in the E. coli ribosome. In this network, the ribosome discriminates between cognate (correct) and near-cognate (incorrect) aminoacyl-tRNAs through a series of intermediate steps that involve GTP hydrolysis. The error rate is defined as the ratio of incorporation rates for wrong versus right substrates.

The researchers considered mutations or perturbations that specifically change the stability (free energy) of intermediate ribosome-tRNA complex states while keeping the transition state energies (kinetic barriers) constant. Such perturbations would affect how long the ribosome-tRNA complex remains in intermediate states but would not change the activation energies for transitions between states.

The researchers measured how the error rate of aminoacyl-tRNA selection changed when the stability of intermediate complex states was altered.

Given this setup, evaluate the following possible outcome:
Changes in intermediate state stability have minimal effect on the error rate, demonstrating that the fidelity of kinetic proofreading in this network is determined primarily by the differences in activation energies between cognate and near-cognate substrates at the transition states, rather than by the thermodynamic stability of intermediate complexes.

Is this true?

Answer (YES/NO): YES